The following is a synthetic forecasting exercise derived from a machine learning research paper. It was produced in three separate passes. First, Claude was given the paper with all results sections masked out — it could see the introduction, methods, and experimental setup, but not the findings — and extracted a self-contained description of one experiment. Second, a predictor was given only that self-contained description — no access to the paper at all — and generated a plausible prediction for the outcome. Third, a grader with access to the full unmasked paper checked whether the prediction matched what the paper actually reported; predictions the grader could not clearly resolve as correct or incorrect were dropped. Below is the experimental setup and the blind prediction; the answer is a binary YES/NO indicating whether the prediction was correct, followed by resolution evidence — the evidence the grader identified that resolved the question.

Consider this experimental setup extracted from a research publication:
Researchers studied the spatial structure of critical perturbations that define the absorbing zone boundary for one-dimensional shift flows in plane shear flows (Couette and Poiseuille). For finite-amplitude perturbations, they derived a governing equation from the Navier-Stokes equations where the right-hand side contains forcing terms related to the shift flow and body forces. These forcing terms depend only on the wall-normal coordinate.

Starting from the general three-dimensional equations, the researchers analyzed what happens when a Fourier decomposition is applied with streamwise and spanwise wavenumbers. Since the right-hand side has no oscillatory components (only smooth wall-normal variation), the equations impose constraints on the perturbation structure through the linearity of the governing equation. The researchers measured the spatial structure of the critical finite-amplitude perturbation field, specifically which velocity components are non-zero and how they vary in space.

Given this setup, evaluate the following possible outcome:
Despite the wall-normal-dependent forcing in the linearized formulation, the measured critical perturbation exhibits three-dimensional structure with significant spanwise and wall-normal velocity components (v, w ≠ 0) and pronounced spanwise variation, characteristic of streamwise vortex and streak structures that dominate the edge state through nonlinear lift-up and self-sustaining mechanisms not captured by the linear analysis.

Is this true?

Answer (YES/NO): NO